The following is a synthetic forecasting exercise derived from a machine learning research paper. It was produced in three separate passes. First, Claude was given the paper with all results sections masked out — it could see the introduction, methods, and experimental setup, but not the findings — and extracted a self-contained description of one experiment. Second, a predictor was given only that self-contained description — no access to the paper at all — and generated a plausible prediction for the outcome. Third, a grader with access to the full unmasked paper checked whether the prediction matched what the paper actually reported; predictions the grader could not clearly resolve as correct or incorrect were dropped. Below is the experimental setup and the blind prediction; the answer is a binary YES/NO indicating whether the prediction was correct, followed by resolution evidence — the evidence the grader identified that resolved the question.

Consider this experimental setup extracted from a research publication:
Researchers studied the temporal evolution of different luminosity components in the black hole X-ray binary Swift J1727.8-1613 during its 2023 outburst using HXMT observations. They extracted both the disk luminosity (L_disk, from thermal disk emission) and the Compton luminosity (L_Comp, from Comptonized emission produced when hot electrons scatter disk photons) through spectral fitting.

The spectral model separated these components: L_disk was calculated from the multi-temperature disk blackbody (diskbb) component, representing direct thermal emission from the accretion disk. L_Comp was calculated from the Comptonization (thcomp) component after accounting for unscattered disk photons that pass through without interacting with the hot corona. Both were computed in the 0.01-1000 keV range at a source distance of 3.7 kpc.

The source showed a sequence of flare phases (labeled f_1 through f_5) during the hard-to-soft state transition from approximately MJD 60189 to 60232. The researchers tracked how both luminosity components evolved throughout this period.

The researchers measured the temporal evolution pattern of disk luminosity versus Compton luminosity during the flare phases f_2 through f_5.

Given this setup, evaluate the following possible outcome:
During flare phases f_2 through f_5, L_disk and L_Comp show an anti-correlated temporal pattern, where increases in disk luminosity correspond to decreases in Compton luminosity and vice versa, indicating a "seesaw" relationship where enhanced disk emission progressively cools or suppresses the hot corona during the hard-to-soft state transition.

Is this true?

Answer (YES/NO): NO